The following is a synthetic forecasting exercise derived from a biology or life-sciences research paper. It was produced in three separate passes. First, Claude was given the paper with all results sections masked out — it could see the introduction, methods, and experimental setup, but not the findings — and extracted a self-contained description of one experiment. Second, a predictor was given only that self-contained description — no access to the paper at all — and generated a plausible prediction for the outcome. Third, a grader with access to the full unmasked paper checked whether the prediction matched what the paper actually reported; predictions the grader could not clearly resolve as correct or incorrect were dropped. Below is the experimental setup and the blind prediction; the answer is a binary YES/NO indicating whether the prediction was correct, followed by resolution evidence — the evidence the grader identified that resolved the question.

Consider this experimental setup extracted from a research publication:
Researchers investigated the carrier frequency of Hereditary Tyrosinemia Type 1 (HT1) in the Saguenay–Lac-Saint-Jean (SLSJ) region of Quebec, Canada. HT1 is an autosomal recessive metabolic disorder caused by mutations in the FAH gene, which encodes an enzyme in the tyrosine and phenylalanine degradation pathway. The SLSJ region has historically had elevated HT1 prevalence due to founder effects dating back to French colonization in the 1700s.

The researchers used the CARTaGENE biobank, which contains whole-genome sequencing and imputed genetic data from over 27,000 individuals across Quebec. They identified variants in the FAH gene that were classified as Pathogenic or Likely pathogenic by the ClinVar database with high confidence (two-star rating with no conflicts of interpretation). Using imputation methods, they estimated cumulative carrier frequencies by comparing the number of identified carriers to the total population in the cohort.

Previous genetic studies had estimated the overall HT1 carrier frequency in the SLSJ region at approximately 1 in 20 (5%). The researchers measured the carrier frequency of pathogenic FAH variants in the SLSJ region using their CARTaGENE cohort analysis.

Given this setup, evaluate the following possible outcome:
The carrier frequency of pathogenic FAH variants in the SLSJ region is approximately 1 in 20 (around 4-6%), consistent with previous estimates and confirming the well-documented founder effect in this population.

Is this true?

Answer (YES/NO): NO